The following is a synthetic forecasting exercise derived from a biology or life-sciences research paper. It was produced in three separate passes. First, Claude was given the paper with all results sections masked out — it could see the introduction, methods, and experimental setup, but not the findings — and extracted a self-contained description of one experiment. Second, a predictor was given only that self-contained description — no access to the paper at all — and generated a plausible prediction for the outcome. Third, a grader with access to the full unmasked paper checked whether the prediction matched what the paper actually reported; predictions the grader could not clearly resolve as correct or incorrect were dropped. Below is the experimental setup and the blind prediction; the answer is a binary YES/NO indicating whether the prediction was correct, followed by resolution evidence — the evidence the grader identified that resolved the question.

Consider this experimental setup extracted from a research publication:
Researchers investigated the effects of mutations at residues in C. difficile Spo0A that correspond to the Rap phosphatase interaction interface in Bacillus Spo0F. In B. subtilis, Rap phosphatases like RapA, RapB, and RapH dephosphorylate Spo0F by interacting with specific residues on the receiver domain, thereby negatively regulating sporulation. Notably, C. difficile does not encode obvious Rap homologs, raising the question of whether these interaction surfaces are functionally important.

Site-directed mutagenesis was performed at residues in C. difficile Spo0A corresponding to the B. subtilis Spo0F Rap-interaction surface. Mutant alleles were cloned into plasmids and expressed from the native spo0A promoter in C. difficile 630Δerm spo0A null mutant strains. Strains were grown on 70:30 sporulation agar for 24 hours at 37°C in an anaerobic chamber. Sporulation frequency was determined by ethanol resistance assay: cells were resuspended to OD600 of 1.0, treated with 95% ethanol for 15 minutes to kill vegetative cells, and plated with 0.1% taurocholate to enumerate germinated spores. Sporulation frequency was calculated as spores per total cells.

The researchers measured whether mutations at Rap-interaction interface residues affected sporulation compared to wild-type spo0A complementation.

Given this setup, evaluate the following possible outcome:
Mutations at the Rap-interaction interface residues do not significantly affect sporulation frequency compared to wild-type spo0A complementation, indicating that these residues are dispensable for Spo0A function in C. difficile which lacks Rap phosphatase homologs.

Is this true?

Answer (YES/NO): NO